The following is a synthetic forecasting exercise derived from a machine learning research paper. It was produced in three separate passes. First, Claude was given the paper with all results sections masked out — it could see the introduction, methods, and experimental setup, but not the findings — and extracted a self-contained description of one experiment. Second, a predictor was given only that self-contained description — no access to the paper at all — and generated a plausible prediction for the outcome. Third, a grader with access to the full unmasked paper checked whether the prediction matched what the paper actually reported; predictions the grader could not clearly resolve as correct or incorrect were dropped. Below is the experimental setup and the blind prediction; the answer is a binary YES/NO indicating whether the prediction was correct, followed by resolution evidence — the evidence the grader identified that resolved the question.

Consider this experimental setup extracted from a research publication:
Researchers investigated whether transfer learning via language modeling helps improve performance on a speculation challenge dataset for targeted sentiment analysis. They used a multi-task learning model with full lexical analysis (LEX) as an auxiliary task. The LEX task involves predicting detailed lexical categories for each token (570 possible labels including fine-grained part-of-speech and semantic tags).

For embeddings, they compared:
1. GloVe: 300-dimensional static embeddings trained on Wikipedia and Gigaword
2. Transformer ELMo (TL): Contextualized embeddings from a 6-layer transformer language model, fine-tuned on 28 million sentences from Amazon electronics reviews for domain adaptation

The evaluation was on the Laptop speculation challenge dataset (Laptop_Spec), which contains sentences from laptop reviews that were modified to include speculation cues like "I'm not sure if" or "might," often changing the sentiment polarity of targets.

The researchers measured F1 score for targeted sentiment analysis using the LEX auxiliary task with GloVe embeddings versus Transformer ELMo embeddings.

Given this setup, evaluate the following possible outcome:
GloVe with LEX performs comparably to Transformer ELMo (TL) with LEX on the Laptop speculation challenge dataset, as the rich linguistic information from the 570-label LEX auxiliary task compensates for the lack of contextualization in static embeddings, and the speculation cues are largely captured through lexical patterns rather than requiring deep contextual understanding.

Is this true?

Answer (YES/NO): YES